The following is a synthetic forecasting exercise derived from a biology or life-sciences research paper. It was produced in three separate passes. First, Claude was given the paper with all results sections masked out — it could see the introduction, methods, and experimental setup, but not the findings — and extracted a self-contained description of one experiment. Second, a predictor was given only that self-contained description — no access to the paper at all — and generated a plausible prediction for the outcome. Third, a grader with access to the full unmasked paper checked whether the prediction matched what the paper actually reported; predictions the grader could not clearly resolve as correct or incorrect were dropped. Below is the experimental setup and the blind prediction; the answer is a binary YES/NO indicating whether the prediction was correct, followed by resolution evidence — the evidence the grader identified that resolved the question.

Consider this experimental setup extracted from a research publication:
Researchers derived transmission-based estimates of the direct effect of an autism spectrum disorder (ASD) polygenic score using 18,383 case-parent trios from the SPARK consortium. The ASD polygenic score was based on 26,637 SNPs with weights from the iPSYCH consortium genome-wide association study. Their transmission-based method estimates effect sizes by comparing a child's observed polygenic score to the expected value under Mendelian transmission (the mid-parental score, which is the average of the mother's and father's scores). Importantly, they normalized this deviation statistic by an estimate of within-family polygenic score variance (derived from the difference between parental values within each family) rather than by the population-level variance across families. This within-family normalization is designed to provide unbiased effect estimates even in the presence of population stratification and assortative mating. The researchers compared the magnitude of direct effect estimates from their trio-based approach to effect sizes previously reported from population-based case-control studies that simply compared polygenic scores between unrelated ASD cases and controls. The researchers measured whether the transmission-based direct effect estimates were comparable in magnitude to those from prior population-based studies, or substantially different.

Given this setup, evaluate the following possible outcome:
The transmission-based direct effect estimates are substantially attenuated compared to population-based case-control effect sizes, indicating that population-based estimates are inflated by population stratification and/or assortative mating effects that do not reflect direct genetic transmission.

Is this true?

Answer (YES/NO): NO